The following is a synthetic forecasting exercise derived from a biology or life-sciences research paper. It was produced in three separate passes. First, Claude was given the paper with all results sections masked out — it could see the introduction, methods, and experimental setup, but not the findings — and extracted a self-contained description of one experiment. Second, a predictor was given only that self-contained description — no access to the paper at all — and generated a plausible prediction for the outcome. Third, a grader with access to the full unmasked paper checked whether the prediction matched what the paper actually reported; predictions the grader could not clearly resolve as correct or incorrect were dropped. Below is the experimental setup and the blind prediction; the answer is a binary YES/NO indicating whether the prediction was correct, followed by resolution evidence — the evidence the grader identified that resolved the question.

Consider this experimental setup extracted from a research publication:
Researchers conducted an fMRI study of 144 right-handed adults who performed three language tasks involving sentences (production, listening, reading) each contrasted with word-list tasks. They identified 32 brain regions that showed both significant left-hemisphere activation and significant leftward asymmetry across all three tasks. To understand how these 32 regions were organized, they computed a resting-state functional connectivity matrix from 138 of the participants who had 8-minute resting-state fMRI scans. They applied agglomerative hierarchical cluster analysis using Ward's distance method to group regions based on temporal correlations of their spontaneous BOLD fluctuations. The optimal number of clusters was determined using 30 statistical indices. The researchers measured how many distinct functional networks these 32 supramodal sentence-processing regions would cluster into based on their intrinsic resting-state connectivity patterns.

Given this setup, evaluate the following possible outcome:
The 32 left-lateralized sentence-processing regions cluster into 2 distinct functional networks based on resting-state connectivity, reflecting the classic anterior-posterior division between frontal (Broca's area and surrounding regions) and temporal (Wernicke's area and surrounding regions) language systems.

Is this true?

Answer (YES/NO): NO